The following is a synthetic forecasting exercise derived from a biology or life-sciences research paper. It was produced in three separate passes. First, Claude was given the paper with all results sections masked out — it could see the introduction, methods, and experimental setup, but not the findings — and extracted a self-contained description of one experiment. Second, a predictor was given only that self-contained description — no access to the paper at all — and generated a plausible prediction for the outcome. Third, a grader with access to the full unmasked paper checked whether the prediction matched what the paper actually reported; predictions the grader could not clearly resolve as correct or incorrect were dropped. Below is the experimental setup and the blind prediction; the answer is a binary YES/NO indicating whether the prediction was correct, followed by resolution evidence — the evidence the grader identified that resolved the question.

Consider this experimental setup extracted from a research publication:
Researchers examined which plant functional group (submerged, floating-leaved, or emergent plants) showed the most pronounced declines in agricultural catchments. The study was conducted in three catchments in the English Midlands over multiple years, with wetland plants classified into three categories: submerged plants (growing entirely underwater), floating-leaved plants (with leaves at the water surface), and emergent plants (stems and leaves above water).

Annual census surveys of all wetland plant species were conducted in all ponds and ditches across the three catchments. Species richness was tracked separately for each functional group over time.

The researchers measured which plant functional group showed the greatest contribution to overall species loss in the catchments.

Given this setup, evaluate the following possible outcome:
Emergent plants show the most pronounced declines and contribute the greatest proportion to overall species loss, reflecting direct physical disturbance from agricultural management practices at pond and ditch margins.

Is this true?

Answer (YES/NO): NO